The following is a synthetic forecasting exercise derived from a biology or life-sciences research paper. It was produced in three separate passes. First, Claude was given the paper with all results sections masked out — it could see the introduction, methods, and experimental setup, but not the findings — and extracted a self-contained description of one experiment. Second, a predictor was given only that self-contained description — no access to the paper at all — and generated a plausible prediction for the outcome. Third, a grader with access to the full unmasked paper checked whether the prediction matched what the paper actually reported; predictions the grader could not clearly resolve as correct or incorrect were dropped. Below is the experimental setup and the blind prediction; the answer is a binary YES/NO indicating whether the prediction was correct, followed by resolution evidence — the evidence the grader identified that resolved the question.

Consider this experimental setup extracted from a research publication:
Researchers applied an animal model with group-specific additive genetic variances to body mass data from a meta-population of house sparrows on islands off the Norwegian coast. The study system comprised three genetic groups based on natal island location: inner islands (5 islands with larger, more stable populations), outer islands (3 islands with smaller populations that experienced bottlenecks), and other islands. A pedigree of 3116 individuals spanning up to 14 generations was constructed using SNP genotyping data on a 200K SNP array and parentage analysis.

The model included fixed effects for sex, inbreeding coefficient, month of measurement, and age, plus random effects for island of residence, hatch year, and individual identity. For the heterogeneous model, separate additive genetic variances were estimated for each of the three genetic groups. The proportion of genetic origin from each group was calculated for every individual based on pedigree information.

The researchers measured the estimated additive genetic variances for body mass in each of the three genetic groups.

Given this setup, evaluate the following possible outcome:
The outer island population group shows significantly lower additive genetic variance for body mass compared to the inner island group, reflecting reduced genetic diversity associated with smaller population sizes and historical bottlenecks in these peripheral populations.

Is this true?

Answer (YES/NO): NO